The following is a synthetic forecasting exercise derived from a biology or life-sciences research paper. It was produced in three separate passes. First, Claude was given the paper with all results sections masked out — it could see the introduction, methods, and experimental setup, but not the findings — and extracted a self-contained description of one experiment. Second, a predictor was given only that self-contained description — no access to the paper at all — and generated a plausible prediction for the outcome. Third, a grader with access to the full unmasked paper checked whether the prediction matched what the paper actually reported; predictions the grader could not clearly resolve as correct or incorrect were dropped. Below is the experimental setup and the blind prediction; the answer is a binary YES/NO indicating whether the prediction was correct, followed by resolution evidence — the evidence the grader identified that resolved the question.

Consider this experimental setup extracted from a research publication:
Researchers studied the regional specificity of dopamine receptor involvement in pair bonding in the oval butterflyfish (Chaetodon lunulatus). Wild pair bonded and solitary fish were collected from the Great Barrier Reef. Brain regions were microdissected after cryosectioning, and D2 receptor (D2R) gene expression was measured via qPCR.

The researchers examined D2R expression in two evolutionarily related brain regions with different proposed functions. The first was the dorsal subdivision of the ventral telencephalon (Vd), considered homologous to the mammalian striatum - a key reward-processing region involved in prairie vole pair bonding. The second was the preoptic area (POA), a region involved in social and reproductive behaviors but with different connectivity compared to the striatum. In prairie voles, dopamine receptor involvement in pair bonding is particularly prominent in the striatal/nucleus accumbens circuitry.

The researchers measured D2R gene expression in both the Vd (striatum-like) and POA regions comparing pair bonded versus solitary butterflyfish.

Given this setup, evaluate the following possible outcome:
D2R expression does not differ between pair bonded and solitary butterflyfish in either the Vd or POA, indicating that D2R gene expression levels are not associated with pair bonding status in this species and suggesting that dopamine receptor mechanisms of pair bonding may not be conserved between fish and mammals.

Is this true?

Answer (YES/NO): NO